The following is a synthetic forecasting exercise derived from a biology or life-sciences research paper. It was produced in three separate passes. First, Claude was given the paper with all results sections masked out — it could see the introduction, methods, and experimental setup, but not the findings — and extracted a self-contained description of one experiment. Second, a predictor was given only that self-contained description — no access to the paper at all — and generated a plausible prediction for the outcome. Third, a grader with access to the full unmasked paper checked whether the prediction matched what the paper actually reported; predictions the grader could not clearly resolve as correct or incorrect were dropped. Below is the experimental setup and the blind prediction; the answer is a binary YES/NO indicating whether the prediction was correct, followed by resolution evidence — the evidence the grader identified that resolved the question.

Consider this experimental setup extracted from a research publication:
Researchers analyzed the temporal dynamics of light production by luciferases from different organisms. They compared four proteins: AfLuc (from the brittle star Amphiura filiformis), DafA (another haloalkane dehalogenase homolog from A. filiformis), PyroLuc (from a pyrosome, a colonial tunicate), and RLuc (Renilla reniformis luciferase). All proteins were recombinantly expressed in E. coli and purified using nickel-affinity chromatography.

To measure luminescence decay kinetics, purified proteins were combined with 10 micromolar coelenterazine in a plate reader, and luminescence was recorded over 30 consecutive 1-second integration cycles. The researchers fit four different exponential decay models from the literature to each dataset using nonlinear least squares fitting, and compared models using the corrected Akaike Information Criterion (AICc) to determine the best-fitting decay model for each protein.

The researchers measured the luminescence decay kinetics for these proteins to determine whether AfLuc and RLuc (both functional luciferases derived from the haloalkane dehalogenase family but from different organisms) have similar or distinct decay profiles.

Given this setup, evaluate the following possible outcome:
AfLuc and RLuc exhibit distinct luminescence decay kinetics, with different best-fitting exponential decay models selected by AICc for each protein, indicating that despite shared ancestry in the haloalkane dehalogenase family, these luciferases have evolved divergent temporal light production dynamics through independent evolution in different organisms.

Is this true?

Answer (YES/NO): YES